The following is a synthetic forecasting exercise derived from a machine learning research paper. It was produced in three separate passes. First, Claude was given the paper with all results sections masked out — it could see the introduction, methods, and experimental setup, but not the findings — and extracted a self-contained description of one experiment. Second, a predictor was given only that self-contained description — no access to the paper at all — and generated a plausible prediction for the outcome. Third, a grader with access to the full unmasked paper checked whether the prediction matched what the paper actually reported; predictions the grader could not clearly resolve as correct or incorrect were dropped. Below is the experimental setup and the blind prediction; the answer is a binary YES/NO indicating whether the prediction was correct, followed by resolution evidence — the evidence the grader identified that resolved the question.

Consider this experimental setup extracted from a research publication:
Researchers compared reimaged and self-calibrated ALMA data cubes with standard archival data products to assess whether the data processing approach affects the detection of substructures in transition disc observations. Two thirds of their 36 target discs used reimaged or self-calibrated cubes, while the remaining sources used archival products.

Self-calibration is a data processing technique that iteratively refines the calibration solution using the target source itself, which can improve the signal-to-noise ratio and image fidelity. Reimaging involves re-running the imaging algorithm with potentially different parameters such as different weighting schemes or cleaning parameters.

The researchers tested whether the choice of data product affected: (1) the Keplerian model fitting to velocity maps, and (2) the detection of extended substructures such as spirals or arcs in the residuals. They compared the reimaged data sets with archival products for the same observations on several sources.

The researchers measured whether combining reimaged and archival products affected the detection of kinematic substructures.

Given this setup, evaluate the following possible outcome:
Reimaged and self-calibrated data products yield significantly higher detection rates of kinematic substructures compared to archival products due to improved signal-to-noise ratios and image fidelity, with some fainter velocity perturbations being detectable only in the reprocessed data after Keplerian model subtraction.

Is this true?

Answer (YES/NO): NO